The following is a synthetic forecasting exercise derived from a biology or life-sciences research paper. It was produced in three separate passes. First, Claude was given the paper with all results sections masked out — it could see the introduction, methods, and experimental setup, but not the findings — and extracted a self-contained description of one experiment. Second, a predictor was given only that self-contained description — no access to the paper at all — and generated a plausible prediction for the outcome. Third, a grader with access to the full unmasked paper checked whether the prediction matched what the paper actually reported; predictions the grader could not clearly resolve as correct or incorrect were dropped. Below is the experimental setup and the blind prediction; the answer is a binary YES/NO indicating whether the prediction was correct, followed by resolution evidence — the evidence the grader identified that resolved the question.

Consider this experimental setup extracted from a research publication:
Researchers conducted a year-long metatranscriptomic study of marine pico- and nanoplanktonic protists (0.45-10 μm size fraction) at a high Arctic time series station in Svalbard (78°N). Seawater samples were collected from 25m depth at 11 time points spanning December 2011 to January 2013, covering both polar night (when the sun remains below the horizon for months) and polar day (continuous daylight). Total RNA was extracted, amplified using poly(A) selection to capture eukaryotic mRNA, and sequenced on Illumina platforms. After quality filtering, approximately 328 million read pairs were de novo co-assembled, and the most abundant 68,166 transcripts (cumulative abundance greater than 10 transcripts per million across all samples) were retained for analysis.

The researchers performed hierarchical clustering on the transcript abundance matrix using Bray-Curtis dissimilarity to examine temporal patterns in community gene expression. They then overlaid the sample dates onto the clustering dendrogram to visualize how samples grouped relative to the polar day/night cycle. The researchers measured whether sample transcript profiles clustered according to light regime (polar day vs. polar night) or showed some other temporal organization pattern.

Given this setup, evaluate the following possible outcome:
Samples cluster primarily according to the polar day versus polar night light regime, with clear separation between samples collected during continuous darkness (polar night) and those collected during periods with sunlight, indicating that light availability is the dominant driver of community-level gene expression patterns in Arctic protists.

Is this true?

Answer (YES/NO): YES